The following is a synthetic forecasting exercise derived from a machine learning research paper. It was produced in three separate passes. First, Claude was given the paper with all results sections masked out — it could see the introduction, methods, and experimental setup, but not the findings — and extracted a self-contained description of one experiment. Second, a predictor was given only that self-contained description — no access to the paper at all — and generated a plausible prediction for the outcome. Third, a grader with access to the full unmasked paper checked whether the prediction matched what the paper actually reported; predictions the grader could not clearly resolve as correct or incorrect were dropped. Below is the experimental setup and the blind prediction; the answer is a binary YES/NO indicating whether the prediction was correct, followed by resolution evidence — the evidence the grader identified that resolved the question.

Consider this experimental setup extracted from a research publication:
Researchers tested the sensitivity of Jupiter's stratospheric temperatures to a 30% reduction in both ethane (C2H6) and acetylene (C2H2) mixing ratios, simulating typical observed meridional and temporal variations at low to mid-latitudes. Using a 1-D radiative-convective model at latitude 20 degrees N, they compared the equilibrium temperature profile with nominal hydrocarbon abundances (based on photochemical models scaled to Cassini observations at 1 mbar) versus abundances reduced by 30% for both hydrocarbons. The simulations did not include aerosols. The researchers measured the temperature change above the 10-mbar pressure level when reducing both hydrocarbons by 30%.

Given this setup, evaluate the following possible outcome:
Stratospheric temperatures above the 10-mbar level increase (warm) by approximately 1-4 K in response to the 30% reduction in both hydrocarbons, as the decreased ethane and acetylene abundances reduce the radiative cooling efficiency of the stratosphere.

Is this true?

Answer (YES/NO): YES